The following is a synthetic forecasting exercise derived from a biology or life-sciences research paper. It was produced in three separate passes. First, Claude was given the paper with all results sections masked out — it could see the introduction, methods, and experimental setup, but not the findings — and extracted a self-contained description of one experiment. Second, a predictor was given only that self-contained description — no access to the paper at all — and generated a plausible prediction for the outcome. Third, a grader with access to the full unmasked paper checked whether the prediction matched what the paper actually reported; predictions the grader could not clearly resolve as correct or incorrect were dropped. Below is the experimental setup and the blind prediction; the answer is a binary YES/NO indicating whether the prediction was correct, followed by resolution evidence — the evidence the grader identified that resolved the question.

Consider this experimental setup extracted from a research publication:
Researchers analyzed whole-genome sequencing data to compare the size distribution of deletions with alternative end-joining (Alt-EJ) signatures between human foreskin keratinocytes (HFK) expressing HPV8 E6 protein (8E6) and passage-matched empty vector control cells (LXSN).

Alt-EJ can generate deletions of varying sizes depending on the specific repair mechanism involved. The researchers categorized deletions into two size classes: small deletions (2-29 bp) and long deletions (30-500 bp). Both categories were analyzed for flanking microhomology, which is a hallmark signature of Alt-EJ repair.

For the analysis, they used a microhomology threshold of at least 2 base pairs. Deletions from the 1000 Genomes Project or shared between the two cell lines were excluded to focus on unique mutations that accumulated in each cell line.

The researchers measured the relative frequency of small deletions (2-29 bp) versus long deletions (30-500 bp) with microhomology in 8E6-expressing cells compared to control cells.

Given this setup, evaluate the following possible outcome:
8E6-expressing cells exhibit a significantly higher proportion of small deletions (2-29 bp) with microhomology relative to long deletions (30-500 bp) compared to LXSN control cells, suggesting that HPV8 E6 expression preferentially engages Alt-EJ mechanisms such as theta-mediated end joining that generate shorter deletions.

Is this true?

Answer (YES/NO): YES